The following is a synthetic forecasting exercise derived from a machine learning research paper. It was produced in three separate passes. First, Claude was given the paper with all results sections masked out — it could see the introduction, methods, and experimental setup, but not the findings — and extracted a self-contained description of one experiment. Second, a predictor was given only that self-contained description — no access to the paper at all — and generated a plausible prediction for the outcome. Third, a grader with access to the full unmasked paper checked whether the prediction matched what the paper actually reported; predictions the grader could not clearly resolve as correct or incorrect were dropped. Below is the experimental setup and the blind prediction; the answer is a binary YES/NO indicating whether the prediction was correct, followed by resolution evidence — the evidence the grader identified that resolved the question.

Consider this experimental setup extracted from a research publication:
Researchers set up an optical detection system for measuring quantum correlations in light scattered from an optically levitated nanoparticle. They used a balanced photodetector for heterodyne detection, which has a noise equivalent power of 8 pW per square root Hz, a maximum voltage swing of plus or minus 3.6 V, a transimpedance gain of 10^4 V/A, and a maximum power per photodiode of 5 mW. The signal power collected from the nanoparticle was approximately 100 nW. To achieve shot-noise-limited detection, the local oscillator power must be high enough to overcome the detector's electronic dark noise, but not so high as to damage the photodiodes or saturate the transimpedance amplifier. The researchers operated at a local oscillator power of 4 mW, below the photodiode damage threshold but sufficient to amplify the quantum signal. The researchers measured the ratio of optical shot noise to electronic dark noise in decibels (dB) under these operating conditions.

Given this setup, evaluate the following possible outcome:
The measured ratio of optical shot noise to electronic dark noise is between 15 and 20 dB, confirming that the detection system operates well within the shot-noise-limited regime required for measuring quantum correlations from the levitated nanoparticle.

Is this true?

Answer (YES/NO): NO